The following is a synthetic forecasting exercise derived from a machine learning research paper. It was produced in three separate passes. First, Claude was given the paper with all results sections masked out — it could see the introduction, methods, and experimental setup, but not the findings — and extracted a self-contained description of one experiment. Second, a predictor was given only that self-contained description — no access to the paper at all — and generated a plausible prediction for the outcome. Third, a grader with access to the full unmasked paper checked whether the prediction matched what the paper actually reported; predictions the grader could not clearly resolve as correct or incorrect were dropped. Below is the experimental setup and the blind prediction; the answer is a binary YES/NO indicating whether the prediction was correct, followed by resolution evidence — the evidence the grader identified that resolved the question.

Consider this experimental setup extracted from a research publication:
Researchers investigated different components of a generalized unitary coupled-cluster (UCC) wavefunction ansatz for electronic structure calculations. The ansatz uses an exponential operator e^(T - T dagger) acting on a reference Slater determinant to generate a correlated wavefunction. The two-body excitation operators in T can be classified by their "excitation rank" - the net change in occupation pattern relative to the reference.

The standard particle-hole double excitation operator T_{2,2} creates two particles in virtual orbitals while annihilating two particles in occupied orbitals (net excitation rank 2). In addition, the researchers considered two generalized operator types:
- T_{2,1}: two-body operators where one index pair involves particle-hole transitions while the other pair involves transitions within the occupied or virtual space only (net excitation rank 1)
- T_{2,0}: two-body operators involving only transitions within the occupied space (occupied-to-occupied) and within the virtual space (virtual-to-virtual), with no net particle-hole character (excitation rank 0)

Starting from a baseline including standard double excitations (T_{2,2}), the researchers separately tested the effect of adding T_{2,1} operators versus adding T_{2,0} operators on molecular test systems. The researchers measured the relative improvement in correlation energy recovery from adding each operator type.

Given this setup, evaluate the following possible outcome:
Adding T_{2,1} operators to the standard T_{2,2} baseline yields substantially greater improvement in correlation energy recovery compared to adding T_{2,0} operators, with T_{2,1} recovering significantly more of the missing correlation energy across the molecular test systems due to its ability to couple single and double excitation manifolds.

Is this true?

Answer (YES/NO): YES